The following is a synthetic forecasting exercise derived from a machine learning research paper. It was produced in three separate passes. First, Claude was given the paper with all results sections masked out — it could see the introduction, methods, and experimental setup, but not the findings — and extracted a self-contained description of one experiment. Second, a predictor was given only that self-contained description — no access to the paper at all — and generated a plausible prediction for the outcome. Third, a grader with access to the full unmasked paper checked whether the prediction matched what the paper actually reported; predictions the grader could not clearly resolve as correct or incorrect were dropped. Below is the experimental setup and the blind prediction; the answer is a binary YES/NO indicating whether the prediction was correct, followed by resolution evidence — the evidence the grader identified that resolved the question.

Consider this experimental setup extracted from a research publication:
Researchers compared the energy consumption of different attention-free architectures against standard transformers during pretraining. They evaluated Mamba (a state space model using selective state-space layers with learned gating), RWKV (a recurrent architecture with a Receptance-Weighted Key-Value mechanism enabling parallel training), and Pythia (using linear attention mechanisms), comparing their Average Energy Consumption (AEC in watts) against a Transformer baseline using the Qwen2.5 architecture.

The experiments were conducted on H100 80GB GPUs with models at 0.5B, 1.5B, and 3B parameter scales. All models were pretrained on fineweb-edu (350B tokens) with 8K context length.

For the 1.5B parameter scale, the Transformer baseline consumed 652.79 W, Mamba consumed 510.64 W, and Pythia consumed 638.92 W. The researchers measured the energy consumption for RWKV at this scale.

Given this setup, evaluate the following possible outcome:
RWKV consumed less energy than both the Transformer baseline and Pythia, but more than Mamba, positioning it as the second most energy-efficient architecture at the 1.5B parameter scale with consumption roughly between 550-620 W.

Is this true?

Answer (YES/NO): YES